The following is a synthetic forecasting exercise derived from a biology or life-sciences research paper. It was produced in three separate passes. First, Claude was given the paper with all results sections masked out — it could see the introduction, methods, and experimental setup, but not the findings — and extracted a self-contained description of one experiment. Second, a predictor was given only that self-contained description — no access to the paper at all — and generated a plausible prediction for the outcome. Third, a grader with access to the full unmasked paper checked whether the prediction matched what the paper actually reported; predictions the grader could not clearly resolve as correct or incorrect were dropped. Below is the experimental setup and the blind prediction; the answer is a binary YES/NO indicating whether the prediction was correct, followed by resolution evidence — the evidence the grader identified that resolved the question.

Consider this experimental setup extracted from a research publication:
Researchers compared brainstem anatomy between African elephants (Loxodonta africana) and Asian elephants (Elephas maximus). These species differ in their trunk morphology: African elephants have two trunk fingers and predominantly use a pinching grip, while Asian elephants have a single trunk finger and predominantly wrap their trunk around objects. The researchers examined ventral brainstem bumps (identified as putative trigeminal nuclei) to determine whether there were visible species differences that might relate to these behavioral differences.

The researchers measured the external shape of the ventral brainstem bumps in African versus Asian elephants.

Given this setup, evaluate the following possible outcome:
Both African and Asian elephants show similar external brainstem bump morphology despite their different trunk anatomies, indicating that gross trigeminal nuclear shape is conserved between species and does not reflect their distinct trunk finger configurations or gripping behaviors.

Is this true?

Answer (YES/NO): NO